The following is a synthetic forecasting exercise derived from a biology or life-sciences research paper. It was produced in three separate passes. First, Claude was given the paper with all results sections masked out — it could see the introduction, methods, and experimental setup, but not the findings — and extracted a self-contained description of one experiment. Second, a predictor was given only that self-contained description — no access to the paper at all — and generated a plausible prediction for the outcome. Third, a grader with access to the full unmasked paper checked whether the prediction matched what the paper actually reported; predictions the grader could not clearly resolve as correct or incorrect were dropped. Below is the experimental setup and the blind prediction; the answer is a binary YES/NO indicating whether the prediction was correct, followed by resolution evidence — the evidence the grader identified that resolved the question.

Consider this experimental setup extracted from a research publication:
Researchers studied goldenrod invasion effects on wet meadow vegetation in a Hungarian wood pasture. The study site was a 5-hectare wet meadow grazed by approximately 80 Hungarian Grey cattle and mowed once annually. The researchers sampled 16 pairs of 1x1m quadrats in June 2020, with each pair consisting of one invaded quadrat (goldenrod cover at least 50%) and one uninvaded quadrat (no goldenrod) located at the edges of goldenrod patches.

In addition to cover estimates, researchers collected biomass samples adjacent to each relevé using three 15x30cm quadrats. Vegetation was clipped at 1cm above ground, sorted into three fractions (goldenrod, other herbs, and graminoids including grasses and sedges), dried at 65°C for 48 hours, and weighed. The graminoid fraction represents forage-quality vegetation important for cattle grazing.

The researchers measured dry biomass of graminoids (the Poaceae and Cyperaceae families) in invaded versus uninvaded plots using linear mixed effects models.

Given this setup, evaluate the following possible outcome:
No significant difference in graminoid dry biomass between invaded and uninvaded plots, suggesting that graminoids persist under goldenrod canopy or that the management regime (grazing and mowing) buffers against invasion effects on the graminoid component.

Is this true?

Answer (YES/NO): YES